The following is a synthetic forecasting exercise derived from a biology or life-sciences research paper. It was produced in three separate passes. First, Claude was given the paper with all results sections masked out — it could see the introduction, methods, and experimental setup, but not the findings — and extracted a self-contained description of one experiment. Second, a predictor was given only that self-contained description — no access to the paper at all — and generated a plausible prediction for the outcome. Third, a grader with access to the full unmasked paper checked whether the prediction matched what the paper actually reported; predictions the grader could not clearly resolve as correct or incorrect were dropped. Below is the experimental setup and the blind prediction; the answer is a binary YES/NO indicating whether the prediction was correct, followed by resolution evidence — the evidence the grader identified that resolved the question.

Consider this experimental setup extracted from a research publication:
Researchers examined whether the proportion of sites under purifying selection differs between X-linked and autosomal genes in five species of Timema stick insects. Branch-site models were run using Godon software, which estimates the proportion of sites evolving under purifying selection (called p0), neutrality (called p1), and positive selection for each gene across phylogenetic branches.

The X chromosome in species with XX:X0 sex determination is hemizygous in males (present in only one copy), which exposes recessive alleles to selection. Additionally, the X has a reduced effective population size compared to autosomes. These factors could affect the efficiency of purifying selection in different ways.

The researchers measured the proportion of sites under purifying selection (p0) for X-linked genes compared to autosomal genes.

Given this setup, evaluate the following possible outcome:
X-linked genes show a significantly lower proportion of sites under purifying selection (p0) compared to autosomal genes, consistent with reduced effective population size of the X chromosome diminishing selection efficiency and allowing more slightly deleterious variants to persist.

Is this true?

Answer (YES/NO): YES